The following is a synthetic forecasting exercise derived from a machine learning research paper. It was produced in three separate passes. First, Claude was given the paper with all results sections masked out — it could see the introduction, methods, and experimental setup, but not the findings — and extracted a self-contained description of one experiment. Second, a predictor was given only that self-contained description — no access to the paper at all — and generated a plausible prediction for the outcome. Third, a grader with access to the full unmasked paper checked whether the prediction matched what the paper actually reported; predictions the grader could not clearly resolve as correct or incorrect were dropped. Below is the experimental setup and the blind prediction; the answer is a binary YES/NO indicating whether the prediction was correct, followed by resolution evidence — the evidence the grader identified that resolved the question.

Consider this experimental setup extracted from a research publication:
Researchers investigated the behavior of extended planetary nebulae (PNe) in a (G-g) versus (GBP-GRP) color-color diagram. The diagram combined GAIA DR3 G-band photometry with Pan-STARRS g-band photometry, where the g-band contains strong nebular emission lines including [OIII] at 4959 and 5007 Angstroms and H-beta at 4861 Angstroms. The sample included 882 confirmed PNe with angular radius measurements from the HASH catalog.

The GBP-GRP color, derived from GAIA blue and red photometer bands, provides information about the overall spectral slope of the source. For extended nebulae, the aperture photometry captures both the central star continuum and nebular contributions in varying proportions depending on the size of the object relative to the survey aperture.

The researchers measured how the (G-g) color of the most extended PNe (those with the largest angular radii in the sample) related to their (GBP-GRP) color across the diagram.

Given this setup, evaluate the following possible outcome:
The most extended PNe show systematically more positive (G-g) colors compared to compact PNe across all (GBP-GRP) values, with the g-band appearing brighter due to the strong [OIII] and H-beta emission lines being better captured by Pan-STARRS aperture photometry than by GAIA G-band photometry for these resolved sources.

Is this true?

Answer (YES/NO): NO